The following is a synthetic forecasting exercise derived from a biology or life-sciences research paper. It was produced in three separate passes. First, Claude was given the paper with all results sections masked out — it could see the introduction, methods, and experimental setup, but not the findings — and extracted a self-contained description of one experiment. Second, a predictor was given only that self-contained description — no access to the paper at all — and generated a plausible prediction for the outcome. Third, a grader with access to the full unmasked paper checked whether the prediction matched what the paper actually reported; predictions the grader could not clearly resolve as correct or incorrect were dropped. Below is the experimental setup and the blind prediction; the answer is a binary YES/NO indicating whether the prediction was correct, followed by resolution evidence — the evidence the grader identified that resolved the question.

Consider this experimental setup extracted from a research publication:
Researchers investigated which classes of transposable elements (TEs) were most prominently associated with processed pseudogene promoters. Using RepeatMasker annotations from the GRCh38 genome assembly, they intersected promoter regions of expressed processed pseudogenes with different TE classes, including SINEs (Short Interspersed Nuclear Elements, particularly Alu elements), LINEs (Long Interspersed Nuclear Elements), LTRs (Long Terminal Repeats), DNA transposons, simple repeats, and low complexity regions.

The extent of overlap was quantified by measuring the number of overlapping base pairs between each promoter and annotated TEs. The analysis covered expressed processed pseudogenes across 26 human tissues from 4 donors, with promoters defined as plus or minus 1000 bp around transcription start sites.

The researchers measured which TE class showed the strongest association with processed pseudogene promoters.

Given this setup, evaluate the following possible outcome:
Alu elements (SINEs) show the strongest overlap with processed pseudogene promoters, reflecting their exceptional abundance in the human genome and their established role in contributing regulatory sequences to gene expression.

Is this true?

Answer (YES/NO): NO